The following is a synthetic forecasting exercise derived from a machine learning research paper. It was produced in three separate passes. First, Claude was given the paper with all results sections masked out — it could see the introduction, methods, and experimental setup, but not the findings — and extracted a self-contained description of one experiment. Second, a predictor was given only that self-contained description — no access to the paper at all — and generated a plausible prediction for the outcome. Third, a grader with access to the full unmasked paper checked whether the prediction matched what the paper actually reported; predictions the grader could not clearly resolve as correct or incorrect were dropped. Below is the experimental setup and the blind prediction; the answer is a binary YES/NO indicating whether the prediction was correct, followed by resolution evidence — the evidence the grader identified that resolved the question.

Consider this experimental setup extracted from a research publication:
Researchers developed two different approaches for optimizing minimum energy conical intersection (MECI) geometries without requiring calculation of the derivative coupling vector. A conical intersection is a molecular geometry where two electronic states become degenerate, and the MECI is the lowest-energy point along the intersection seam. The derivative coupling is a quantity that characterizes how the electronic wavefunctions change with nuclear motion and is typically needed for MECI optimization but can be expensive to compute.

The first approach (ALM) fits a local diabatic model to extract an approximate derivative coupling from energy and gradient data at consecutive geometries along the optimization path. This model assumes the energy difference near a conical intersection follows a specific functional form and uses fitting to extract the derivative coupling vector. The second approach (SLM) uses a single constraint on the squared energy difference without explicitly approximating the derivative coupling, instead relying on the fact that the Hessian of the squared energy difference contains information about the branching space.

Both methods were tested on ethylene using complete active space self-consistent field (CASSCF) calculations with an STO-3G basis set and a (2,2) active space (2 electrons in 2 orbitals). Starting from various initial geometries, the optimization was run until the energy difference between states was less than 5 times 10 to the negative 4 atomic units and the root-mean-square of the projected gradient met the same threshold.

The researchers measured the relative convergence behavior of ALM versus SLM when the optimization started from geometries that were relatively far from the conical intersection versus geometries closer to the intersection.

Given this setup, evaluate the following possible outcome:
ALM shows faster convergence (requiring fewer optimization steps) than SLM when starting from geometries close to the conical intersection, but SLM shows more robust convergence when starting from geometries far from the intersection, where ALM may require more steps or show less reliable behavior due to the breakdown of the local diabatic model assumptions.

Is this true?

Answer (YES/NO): YES